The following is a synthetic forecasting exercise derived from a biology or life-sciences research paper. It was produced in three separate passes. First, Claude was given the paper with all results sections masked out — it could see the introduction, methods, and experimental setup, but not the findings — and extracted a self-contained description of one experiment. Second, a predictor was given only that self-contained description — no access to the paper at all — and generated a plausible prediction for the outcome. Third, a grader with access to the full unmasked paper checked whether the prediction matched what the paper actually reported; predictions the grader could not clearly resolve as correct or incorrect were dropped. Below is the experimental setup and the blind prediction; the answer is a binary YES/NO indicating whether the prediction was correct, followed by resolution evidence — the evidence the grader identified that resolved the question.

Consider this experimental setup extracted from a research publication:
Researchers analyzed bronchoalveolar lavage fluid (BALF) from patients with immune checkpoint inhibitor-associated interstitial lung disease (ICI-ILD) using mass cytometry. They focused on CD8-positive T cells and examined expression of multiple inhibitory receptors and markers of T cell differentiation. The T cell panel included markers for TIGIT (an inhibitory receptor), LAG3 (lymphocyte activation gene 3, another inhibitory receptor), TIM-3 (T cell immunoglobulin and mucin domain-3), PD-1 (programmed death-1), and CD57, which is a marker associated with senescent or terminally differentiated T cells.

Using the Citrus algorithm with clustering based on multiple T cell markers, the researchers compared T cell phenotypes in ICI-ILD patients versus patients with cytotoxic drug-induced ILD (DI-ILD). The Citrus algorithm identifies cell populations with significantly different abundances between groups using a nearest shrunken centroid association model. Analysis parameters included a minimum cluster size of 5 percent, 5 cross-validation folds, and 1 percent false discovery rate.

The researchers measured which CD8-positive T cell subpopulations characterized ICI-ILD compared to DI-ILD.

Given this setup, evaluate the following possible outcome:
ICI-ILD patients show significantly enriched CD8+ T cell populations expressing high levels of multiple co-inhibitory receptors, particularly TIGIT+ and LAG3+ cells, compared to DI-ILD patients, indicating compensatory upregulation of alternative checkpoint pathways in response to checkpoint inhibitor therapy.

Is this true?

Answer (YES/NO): YES